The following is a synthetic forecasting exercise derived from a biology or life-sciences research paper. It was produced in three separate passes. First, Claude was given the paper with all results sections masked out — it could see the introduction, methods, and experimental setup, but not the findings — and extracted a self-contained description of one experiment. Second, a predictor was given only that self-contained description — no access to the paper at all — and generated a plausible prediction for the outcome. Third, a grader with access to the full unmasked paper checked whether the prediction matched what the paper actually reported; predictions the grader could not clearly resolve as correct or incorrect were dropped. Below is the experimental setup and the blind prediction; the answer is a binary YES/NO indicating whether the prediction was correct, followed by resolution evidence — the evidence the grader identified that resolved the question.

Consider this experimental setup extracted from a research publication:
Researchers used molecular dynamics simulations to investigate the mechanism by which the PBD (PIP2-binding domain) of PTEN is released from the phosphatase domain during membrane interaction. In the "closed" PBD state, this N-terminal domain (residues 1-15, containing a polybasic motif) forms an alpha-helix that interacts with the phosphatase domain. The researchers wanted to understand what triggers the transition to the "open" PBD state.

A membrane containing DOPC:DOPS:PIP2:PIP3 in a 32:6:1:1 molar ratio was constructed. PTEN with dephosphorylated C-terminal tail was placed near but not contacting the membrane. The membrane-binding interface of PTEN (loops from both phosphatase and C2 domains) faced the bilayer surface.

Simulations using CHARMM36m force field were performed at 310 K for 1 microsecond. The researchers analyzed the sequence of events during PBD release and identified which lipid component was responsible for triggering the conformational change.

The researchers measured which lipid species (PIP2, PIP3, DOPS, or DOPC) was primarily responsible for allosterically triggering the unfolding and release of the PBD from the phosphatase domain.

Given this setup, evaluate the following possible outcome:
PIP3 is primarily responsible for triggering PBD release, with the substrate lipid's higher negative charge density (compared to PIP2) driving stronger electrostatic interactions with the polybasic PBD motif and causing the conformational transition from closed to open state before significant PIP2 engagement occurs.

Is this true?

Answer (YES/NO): NO